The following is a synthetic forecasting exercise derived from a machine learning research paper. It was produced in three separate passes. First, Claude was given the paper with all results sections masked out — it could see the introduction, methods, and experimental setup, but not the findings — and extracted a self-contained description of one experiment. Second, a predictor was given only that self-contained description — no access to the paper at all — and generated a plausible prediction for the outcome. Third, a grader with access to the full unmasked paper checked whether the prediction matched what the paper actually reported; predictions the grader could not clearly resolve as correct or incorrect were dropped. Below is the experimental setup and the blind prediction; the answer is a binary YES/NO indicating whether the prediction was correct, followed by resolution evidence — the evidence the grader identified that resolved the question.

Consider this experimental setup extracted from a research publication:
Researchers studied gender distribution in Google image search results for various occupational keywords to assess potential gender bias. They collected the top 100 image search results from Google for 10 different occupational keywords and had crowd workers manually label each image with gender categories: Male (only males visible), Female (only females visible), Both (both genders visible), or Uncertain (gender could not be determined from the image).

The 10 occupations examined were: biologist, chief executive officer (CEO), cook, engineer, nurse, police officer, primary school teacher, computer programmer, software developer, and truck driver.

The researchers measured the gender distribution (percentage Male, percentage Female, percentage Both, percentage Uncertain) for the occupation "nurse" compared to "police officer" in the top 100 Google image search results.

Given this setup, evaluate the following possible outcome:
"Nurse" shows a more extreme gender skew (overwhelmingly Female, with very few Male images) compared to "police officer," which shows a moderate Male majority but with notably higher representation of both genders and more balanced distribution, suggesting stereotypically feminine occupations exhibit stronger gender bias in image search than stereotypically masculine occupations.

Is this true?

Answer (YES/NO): NO